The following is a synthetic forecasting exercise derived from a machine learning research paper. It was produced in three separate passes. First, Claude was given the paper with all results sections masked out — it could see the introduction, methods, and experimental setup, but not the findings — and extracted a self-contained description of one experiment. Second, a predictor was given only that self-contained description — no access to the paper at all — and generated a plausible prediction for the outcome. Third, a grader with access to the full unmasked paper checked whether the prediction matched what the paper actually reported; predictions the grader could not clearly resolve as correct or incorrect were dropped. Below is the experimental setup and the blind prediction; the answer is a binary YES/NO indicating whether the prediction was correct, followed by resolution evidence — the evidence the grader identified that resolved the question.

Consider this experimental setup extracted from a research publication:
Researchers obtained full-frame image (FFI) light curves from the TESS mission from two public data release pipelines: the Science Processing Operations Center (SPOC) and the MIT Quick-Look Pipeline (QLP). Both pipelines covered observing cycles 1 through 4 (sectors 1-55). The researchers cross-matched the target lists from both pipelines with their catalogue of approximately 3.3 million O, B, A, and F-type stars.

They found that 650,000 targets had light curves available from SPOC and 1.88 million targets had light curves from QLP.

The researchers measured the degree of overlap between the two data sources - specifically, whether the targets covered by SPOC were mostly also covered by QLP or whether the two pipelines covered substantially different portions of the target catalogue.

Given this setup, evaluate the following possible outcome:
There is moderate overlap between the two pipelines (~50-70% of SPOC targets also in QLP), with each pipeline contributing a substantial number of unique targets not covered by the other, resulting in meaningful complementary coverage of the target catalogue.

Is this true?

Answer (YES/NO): NO